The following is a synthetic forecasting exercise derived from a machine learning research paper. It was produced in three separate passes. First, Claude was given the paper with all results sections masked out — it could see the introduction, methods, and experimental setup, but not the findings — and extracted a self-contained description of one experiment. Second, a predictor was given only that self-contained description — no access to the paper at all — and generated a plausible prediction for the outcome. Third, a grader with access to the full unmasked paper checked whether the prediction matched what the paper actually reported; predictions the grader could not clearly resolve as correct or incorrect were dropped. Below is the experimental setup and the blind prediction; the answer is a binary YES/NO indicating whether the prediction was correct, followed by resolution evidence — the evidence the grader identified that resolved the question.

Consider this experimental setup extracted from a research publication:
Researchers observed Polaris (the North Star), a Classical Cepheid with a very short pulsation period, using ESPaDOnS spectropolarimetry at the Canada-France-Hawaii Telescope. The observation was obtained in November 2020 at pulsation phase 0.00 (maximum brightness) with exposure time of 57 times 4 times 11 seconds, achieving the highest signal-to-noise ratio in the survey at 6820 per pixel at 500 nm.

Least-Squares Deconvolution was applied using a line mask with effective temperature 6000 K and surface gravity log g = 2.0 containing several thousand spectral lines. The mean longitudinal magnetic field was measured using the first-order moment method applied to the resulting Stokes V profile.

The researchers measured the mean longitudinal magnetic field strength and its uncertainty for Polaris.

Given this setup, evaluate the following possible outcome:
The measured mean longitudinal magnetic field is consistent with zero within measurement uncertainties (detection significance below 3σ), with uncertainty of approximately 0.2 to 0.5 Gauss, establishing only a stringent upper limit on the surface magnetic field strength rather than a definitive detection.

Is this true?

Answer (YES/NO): NO